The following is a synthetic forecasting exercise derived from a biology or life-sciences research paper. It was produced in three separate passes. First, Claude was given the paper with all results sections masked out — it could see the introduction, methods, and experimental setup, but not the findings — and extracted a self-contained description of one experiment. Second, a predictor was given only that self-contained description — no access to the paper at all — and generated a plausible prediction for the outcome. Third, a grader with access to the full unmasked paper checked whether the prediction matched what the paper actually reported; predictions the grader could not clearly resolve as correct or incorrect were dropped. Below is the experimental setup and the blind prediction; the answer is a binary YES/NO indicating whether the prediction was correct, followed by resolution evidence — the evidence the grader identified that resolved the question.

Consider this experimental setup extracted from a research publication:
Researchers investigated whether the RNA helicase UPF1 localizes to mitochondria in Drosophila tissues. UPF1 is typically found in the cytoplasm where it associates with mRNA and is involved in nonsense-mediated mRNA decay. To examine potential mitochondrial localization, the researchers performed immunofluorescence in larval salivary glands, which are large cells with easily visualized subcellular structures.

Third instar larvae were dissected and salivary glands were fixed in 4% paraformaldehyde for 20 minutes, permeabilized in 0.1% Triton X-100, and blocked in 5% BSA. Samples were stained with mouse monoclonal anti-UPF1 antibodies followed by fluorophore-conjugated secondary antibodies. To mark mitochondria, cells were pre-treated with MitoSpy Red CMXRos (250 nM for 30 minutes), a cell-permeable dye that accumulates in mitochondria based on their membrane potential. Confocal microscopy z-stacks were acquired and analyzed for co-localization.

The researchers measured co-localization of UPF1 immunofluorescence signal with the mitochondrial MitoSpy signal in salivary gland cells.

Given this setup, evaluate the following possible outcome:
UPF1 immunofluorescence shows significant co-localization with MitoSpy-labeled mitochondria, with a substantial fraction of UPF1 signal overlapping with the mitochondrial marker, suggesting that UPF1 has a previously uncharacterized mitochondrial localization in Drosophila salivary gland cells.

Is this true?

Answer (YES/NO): NO